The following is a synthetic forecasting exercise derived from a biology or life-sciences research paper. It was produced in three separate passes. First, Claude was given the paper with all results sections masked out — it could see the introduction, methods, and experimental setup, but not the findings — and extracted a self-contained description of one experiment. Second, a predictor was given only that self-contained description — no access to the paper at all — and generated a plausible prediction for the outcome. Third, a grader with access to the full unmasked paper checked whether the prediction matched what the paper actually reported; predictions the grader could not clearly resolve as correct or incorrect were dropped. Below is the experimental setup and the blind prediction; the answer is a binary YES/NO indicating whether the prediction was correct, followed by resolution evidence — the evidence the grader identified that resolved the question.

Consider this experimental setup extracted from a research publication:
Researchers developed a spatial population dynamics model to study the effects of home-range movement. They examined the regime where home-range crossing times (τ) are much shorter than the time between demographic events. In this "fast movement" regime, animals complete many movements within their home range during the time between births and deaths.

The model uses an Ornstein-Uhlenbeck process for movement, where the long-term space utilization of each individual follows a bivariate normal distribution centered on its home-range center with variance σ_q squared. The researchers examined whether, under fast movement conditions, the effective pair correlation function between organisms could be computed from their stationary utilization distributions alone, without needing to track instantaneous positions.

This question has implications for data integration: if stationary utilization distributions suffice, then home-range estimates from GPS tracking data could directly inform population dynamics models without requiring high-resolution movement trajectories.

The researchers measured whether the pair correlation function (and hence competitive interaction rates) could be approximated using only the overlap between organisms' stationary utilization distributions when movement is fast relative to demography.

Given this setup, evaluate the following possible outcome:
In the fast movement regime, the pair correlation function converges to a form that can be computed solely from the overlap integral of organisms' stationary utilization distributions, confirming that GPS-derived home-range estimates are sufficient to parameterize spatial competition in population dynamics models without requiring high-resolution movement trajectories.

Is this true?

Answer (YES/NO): YES